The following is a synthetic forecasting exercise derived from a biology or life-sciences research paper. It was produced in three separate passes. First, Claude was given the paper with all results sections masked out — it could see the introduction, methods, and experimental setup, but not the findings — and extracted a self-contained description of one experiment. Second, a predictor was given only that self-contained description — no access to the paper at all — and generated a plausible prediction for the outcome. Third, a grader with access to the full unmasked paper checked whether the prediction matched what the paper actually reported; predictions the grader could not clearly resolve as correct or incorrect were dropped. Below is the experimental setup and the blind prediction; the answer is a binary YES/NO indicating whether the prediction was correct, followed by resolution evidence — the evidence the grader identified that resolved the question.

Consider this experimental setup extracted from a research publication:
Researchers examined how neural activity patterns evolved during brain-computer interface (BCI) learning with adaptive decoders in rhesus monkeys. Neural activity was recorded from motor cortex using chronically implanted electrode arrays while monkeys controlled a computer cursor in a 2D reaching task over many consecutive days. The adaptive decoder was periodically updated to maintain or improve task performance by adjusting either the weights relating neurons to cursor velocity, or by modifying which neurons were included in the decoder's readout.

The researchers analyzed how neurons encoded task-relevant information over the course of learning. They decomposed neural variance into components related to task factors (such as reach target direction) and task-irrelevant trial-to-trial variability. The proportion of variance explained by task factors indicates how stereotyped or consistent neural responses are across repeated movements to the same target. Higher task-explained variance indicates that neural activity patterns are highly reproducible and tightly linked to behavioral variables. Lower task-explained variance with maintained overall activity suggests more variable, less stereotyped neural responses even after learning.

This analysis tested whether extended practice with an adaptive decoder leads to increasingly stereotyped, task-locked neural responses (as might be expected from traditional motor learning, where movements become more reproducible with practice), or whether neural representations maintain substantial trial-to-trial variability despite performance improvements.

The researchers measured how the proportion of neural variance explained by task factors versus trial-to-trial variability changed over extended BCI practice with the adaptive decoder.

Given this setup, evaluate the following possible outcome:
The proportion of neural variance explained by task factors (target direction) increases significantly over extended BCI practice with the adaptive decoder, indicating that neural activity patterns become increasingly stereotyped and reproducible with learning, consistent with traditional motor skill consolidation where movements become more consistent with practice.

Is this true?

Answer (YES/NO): NO